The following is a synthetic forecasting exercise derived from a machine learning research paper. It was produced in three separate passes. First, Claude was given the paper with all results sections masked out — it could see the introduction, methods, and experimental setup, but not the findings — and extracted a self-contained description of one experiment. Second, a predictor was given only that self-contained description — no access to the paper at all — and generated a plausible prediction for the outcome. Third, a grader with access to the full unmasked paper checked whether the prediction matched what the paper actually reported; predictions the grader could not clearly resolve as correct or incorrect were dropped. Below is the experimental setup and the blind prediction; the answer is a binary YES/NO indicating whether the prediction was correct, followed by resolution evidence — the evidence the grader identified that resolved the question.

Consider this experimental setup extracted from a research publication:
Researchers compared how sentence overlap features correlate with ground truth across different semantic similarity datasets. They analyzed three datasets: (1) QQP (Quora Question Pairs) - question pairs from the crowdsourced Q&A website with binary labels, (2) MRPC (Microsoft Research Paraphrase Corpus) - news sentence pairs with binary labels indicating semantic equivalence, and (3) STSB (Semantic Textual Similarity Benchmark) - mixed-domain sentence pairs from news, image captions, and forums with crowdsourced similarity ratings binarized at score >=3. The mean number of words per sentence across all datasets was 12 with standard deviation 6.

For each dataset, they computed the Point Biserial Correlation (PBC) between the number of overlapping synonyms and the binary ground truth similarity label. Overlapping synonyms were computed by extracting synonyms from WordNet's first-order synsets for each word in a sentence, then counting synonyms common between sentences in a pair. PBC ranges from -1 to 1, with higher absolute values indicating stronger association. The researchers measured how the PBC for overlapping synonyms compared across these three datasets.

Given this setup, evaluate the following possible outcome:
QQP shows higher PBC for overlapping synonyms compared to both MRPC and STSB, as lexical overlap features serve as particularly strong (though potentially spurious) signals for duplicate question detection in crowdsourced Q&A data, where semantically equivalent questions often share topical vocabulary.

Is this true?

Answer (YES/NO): NO